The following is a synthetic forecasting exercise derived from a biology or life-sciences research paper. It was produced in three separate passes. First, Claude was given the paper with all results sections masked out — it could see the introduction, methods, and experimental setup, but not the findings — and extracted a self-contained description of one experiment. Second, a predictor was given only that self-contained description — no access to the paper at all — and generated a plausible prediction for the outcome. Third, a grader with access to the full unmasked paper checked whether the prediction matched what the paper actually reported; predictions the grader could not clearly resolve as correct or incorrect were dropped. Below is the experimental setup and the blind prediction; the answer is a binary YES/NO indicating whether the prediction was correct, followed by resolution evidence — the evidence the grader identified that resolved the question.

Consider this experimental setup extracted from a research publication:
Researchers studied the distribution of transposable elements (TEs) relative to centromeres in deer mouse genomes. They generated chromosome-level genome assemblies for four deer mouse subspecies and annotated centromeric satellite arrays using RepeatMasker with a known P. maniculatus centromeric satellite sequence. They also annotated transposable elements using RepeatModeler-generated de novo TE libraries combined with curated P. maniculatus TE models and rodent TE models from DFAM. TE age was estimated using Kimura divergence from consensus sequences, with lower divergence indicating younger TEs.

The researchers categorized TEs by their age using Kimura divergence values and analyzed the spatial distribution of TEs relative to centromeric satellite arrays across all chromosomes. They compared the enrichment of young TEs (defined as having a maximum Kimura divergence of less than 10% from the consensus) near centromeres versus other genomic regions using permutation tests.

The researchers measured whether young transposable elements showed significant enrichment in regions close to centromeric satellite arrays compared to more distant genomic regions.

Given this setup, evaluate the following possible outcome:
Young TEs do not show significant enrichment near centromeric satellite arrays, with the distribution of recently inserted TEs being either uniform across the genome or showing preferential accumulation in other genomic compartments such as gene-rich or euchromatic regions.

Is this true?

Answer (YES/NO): NO